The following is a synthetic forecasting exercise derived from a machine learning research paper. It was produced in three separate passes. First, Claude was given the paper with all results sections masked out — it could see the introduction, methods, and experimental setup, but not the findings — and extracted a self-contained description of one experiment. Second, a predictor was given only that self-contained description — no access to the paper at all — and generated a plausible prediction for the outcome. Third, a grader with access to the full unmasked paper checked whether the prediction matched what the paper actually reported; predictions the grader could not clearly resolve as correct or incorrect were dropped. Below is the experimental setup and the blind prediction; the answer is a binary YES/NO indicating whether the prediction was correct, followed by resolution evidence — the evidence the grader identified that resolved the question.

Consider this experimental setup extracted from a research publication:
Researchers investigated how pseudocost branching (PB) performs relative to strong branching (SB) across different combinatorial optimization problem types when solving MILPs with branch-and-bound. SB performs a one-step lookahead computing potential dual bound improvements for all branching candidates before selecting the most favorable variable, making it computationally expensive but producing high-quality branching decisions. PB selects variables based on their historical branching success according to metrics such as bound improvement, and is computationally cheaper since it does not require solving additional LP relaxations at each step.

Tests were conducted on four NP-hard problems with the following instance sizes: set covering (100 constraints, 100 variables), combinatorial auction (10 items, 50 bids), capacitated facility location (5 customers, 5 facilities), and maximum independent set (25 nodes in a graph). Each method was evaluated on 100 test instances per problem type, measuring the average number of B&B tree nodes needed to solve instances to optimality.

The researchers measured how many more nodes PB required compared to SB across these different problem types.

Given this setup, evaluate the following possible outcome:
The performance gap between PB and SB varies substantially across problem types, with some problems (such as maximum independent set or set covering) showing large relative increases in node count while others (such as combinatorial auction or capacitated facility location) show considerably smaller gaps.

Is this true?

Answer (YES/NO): NO